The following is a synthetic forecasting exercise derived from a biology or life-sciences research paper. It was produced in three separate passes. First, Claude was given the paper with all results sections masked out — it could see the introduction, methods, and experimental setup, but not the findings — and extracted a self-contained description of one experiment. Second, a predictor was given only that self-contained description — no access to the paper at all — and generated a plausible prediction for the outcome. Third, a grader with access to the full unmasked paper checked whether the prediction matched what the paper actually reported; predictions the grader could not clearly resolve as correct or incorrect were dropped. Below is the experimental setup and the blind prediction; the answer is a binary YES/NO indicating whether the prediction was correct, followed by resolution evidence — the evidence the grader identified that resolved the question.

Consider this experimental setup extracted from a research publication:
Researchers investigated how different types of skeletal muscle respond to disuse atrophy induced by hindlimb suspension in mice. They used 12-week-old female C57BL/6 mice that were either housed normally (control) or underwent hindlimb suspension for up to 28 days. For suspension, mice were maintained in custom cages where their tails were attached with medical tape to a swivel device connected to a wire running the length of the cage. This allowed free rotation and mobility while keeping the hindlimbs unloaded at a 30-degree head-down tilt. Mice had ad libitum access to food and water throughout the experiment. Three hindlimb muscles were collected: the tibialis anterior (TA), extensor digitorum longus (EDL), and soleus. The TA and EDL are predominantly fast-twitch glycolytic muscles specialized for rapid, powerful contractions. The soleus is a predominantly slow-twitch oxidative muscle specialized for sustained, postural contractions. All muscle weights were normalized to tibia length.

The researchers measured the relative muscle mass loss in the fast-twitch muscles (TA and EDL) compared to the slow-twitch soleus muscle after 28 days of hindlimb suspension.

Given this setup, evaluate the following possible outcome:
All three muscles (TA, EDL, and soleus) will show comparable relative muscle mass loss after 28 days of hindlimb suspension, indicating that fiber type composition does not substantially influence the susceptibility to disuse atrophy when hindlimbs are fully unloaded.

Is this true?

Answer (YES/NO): NO